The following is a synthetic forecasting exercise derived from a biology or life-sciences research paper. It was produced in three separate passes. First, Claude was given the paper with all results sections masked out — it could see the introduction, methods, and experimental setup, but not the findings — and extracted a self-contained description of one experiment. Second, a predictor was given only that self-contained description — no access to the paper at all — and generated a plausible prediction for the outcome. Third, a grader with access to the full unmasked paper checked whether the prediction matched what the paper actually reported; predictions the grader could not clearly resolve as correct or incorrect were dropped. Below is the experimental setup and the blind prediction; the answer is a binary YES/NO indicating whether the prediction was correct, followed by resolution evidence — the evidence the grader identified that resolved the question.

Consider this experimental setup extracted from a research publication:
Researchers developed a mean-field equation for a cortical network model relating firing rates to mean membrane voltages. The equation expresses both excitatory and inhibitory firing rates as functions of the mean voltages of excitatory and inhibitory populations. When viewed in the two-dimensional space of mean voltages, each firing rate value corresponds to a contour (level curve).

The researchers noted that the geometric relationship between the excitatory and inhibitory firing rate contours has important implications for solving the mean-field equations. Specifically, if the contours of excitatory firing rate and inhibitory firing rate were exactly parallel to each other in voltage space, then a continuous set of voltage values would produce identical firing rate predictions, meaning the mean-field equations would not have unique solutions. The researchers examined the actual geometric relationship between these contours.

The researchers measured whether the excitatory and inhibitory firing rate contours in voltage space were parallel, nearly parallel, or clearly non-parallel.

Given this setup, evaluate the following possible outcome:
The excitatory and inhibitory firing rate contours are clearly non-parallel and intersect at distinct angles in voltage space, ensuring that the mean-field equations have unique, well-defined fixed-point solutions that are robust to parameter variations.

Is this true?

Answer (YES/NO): NO